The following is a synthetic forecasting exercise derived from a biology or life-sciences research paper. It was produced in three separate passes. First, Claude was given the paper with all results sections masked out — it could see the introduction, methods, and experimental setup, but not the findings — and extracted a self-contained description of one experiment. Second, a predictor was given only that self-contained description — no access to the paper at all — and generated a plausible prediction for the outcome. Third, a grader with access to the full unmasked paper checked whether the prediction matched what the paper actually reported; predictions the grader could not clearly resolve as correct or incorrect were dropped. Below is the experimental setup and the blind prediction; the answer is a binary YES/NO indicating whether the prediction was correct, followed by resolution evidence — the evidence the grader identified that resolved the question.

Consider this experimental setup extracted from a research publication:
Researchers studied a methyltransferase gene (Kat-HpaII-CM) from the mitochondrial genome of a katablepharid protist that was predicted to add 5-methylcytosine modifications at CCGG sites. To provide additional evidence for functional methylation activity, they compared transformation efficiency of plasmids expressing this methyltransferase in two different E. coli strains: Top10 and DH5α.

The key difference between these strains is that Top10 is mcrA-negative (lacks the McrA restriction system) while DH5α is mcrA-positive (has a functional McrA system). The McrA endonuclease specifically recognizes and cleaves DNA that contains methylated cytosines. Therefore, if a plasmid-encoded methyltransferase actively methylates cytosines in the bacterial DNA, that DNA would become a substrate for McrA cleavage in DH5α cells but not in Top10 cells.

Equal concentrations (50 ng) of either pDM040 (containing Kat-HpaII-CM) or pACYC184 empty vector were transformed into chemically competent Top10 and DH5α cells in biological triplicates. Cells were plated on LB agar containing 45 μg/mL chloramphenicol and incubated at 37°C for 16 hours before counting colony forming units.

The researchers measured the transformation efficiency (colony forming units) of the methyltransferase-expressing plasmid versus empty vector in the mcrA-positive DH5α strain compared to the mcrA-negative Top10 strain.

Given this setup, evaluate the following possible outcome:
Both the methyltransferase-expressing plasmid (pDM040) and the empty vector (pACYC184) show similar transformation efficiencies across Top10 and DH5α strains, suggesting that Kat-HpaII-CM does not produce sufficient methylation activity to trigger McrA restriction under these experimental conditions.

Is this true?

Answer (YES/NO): NO